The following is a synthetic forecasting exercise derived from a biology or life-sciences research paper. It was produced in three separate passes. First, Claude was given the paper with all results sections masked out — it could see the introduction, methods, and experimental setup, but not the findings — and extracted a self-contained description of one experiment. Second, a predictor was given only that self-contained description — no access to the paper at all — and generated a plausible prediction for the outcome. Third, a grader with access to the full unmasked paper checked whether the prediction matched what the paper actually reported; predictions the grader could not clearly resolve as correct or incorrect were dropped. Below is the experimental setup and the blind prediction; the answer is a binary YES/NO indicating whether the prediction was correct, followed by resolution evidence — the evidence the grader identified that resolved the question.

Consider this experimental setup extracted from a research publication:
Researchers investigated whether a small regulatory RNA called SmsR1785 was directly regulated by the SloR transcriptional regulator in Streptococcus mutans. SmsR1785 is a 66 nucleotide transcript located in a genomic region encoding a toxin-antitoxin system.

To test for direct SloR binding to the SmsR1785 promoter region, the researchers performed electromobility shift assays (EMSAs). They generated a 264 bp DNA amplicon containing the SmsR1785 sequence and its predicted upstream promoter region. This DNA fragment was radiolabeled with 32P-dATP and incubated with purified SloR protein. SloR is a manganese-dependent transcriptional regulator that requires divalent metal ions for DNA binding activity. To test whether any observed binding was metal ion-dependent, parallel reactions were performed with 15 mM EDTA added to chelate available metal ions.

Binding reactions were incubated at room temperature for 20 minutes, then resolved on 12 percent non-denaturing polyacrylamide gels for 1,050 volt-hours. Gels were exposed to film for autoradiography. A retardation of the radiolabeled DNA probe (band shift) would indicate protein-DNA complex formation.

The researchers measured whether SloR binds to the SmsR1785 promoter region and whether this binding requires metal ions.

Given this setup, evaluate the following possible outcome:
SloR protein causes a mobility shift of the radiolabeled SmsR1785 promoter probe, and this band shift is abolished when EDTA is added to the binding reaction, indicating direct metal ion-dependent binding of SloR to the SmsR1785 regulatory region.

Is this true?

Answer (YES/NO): YES